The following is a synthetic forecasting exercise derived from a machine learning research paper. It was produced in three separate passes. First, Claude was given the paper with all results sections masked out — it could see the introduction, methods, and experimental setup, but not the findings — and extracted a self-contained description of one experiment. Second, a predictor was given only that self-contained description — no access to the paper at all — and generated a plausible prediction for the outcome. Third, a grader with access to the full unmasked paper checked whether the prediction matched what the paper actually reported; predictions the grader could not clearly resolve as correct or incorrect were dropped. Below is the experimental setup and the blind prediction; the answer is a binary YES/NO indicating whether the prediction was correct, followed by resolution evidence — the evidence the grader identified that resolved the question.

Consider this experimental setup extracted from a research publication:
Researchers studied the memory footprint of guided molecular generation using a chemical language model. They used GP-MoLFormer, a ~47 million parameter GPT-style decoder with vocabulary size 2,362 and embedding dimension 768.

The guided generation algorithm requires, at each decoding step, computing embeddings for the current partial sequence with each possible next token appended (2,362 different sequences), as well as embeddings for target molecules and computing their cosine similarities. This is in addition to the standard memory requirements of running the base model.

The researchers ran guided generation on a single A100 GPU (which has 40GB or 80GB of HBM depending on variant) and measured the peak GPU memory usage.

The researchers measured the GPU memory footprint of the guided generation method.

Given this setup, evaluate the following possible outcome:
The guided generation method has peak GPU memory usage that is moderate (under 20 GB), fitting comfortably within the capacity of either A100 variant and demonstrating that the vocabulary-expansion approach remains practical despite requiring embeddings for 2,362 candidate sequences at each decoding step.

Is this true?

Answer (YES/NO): YES